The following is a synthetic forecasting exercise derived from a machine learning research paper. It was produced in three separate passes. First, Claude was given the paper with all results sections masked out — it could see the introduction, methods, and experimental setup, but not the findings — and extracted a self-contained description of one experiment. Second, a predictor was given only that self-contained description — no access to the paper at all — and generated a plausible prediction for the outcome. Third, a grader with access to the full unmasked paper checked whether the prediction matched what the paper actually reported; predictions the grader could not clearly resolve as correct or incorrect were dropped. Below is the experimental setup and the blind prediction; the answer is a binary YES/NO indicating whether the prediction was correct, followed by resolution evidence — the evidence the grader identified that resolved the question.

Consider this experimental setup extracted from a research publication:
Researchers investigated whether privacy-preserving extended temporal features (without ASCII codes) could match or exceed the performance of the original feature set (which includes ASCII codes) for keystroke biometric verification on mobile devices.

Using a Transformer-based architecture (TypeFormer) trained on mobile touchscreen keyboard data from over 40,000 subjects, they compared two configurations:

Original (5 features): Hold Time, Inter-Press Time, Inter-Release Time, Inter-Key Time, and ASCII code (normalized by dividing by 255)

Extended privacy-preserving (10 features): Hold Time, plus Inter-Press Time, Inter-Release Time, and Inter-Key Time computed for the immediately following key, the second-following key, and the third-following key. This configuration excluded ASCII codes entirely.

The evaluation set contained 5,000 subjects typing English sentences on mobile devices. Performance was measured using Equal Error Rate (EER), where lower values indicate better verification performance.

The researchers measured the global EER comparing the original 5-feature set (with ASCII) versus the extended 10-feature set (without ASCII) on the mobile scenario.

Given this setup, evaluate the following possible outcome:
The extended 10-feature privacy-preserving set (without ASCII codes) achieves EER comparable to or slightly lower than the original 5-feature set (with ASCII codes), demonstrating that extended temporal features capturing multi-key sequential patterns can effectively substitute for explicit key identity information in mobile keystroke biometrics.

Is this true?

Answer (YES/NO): YES